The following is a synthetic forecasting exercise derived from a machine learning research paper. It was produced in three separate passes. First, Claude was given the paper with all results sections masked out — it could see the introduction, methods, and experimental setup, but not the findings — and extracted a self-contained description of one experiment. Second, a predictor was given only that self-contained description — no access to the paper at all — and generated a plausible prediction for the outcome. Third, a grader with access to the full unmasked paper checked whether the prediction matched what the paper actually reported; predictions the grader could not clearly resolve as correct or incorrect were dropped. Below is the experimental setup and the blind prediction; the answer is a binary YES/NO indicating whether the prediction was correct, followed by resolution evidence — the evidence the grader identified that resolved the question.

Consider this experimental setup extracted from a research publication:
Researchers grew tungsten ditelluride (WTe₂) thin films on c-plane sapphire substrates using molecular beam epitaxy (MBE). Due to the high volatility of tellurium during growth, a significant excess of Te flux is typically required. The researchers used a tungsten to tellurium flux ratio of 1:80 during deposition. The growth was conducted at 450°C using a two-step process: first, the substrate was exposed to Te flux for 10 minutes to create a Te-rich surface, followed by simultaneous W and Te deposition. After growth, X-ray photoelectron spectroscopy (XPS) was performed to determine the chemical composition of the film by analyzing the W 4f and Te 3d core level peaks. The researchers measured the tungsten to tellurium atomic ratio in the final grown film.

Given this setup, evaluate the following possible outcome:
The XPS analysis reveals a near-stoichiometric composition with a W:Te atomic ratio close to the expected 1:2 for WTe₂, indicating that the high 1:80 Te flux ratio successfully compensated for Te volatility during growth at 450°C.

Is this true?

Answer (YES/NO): YES